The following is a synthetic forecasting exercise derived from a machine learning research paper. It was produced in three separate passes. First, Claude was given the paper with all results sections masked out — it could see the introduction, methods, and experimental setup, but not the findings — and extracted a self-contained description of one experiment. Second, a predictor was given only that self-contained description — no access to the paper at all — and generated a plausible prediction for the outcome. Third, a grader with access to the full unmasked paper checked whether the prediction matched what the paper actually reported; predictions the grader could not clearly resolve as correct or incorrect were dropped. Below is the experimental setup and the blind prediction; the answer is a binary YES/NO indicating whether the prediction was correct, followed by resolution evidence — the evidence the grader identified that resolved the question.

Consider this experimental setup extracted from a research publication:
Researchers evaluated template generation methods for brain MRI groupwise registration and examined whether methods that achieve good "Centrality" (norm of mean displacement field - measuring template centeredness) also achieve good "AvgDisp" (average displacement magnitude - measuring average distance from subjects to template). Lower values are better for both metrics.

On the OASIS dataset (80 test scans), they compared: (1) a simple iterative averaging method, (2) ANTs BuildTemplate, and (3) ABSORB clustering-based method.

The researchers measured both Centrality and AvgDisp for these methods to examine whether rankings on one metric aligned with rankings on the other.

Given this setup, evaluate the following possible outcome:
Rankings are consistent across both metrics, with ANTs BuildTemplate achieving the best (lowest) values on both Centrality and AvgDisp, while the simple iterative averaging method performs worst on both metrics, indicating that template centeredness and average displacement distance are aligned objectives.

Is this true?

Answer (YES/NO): YES